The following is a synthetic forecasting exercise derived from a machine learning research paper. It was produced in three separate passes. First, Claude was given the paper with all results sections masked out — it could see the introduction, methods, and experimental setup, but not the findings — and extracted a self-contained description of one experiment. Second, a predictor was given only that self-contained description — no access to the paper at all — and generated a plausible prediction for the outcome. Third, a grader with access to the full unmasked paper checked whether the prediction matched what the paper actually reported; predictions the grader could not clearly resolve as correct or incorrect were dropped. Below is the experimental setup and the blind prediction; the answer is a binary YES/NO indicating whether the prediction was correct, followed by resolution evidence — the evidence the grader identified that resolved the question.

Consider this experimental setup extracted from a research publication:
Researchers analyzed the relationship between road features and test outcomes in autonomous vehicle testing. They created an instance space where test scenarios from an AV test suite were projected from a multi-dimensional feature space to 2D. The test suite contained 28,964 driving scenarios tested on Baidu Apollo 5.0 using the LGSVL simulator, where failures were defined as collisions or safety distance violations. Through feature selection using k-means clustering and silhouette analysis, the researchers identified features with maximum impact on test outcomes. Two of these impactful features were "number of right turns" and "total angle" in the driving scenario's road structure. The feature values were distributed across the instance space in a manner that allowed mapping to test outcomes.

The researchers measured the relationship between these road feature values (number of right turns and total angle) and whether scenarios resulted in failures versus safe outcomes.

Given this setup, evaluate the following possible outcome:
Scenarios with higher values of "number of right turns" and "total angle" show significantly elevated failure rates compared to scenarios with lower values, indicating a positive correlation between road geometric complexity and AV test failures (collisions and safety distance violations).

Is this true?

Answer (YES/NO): YES